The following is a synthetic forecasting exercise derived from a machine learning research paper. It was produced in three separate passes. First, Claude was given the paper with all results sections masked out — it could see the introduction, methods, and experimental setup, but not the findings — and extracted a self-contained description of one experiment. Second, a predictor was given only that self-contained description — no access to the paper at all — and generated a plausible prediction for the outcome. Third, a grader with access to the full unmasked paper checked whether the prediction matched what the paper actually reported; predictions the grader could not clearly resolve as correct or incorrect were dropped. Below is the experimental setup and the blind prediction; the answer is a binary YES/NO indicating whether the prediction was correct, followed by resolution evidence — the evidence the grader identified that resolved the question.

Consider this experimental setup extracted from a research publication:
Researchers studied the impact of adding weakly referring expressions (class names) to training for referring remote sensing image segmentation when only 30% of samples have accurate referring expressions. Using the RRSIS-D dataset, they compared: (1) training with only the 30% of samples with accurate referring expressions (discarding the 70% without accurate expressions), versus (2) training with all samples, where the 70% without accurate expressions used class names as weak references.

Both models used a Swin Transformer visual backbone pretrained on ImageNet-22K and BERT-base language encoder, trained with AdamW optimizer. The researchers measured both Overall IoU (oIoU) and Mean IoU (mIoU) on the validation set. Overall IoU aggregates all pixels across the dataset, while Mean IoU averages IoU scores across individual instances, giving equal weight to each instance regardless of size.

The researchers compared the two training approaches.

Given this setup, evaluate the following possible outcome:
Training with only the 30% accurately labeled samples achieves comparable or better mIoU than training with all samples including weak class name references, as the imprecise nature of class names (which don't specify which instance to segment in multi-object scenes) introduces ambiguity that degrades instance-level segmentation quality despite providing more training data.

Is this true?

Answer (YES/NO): NO